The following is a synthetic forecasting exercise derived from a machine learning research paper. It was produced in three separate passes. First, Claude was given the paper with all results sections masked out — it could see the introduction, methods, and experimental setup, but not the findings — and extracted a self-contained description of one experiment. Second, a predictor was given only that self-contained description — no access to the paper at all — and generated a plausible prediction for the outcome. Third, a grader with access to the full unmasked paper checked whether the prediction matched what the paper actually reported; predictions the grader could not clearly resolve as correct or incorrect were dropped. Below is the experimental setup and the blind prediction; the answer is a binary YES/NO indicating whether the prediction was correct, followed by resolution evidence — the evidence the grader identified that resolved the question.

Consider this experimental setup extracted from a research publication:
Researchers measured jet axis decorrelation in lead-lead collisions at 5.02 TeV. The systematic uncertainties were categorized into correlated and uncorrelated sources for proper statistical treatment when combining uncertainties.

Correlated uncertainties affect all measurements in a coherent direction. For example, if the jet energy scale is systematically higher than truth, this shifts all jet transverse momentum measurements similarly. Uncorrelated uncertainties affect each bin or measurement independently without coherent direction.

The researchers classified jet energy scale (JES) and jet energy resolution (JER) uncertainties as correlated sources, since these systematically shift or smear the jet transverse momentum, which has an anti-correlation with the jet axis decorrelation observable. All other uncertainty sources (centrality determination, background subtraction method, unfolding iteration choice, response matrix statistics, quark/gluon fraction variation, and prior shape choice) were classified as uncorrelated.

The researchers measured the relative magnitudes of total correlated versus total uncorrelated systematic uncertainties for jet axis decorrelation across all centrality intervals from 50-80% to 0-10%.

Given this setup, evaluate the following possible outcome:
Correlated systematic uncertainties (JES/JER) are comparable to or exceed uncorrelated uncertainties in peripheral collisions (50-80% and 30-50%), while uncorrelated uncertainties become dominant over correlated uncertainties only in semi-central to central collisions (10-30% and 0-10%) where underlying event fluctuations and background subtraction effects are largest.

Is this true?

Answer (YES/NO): NO